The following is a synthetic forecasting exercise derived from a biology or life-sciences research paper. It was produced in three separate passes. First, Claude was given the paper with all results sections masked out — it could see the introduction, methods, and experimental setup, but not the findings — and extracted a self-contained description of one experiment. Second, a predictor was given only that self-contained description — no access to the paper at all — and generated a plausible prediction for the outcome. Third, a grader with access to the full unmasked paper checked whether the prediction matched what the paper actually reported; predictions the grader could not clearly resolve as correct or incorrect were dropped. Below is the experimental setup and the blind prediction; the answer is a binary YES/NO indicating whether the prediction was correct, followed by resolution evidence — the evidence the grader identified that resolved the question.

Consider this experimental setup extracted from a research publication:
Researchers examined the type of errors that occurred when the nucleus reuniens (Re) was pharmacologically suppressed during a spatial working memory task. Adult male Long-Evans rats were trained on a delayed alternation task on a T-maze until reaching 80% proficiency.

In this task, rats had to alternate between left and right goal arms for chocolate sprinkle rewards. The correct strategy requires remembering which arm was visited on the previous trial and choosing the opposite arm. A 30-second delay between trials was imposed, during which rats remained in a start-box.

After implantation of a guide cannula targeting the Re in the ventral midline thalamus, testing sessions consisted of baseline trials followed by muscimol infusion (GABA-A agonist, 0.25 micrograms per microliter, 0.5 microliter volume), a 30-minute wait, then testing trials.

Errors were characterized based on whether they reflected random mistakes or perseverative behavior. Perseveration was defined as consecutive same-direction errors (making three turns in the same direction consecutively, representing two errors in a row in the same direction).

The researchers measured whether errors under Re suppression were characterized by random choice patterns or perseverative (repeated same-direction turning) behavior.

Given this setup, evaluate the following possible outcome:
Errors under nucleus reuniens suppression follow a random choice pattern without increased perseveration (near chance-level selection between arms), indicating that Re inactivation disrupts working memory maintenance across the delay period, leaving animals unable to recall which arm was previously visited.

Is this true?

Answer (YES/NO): NO